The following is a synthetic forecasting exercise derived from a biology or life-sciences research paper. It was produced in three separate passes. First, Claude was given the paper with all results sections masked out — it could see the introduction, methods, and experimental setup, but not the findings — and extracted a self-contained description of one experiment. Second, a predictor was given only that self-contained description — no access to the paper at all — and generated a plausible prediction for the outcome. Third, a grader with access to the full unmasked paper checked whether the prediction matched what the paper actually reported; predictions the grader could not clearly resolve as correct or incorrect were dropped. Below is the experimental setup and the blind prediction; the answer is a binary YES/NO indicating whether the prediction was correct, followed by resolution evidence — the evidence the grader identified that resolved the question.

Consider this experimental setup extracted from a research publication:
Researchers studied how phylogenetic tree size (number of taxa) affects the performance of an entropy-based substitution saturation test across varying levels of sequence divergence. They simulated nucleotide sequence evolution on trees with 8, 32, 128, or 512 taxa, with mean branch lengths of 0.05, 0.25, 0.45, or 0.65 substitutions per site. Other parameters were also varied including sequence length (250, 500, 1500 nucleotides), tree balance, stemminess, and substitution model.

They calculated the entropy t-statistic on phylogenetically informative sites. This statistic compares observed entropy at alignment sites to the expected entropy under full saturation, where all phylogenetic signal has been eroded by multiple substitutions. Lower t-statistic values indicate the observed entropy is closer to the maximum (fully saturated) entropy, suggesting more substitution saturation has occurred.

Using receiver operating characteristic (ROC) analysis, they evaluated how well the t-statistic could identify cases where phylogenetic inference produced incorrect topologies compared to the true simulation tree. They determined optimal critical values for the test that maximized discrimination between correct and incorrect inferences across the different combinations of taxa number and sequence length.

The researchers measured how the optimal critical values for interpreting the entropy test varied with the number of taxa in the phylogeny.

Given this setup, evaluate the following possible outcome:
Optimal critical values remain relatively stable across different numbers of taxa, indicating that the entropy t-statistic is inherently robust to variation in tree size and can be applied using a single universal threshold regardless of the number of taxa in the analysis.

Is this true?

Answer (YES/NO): NO